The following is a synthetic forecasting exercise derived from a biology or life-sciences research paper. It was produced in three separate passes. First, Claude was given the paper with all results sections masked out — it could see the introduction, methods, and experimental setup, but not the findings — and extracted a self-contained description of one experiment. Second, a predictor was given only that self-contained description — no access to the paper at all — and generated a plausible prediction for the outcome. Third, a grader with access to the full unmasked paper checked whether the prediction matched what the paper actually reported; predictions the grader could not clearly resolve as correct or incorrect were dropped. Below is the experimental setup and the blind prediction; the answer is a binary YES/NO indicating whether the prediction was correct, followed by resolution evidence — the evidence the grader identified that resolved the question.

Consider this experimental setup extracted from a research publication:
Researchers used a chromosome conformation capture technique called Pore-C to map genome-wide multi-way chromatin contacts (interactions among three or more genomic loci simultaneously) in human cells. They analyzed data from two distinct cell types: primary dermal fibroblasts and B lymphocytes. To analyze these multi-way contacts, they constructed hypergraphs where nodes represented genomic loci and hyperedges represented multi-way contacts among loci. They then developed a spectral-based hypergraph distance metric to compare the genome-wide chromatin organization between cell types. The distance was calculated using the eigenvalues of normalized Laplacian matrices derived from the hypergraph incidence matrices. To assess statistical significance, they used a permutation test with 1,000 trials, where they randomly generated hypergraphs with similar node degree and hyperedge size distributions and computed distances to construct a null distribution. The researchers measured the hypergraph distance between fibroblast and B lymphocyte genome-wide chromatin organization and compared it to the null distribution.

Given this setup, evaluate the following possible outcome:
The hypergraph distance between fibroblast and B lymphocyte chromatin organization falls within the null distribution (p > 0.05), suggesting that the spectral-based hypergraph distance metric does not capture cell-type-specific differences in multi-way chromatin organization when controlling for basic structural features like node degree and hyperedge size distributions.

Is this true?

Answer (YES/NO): NO